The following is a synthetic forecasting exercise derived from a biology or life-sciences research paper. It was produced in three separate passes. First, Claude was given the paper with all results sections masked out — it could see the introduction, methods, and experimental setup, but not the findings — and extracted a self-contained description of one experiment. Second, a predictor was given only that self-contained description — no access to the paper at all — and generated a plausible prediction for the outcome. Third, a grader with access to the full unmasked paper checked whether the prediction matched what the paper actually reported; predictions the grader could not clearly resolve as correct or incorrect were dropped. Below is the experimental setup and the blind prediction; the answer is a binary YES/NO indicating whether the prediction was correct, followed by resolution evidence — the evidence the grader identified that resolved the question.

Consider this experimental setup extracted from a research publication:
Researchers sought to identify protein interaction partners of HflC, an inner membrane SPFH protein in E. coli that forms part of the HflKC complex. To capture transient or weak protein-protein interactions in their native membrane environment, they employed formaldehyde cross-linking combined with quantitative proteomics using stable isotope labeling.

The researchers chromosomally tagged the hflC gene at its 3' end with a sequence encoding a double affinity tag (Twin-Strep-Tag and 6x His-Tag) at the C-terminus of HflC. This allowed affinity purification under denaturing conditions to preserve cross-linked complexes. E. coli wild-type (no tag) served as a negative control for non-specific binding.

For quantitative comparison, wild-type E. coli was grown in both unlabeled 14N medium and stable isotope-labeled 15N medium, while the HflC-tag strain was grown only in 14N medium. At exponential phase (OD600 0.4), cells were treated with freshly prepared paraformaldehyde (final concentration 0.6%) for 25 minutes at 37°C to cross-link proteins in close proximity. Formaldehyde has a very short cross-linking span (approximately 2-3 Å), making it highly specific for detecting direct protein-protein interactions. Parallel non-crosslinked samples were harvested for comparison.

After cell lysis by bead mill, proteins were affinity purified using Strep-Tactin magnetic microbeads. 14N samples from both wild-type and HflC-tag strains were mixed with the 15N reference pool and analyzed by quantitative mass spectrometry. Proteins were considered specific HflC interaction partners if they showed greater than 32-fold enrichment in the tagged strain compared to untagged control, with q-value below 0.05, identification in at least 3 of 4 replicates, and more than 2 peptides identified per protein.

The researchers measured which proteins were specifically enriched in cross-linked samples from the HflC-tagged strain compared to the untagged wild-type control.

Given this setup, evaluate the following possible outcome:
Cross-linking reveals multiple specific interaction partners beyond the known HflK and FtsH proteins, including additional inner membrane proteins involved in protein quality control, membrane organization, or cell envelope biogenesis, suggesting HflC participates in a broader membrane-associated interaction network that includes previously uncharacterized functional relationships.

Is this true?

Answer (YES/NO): YES